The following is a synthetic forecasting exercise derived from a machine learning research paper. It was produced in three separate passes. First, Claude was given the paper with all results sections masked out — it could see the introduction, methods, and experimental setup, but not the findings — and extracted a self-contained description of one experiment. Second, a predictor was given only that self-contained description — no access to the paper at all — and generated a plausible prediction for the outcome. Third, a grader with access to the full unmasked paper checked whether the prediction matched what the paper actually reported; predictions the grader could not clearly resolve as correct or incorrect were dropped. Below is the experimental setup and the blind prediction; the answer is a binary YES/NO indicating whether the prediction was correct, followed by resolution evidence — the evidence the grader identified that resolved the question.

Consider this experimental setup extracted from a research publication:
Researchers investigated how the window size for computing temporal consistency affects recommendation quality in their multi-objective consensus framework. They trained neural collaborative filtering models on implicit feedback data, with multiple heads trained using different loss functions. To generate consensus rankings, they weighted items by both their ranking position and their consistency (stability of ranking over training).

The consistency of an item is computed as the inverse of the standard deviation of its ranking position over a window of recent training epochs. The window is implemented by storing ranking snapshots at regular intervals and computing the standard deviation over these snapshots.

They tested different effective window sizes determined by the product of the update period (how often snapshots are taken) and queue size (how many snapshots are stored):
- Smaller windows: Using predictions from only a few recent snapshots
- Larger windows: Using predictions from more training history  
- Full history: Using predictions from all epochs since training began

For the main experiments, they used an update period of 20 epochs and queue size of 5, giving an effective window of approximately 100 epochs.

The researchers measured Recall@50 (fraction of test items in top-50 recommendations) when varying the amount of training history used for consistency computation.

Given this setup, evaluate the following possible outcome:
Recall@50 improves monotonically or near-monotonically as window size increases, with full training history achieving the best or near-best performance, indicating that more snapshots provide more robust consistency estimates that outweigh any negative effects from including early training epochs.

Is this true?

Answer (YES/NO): NO